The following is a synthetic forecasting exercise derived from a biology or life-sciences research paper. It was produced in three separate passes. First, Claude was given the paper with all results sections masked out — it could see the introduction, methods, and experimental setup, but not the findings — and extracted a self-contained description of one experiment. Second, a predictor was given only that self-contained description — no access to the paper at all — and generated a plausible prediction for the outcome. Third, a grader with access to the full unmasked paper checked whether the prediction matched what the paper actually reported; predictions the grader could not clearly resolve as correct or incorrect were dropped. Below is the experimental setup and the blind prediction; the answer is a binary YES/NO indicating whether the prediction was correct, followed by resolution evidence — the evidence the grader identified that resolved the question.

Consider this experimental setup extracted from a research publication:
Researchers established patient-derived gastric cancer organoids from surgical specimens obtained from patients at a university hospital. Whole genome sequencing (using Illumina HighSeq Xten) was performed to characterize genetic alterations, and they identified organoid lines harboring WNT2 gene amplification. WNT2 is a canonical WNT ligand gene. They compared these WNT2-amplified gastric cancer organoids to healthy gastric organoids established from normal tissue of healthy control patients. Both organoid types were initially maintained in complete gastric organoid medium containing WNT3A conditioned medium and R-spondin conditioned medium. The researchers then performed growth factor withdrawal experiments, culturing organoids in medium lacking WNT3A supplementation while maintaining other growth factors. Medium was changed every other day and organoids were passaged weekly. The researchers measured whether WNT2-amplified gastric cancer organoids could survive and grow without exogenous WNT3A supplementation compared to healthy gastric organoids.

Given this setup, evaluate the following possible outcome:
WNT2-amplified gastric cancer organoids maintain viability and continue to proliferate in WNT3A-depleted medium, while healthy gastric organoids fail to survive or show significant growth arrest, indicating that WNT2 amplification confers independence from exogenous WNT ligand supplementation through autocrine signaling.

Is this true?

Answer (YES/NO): YES